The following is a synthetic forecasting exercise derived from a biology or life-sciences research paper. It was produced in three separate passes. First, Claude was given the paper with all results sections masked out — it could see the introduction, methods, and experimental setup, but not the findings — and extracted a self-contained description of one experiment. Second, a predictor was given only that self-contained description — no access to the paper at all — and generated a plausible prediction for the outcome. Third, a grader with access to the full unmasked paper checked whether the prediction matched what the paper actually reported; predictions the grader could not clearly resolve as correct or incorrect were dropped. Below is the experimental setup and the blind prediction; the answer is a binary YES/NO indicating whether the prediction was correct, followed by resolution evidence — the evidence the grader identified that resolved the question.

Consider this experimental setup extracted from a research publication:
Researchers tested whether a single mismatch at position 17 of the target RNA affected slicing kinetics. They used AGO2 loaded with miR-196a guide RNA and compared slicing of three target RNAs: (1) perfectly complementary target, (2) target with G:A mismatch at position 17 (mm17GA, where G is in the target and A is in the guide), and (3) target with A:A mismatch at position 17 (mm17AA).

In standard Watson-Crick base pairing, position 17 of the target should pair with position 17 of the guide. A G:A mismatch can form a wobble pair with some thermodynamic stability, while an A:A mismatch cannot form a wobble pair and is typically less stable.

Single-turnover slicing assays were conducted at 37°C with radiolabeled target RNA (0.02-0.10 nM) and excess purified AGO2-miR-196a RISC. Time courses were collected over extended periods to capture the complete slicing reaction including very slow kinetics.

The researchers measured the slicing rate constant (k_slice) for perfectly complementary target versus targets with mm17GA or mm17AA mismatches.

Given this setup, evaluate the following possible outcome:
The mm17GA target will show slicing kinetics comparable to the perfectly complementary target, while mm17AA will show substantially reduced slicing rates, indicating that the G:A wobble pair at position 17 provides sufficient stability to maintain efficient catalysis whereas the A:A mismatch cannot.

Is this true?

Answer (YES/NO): NO